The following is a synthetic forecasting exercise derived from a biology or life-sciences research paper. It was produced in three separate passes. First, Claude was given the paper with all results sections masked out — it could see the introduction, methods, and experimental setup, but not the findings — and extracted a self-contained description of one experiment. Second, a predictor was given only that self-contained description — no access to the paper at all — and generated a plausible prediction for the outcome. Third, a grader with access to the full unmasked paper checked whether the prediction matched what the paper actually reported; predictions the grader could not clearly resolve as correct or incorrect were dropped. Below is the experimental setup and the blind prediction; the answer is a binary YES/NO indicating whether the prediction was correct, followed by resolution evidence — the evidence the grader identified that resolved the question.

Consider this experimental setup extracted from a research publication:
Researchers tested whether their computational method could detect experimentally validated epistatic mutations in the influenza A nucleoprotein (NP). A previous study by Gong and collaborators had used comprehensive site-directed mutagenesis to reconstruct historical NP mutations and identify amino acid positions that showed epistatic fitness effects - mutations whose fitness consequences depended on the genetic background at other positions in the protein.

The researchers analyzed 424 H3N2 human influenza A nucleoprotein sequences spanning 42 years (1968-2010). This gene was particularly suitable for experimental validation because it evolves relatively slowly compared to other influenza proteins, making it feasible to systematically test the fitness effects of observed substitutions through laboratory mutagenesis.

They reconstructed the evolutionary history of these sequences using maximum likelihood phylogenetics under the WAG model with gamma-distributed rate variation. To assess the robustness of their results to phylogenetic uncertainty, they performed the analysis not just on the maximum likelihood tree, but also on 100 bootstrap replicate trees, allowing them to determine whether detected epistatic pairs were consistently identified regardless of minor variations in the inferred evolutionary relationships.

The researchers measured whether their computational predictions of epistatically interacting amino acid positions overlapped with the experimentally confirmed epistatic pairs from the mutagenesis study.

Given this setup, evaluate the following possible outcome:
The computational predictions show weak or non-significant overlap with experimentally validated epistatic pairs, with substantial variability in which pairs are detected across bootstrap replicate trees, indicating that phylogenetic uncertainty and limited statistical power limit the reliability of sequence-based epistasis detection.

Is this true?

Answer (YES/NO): NO